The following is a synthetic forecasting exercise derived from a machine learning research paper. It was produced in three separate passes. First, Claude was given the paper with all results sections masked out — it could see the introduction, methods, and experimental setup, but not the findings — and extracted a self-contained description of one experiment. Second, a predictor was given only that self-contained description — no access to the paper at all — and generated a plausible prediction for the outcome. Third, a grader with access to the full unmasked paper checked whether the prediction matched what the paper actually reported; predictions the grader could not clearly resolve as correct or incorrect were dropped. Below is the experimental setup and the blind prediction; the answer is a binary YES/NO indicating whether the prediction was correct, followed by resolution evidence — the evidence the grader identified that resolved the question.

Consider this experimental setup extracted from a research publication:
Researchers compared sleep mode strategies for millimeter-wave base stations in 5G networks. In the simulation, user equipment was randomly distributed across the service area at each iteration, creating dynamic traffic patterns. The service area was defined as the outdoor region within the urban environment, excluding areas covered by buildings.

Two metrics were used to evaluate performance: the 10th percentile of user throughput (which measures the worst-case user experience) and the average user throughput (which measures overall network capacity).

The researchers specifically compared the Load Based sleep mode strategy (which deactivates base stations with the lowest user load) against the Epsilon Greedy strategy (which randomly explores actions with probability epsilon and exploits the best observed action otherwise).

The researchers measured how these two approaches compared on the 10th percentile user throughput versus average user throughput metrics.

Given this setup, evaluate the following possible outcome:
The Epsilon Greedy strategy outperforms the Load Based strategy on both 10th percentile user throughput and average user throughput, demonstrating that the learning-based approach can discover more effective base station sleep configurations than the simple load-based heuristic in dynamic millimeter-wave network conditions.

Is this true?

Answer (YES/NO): NO